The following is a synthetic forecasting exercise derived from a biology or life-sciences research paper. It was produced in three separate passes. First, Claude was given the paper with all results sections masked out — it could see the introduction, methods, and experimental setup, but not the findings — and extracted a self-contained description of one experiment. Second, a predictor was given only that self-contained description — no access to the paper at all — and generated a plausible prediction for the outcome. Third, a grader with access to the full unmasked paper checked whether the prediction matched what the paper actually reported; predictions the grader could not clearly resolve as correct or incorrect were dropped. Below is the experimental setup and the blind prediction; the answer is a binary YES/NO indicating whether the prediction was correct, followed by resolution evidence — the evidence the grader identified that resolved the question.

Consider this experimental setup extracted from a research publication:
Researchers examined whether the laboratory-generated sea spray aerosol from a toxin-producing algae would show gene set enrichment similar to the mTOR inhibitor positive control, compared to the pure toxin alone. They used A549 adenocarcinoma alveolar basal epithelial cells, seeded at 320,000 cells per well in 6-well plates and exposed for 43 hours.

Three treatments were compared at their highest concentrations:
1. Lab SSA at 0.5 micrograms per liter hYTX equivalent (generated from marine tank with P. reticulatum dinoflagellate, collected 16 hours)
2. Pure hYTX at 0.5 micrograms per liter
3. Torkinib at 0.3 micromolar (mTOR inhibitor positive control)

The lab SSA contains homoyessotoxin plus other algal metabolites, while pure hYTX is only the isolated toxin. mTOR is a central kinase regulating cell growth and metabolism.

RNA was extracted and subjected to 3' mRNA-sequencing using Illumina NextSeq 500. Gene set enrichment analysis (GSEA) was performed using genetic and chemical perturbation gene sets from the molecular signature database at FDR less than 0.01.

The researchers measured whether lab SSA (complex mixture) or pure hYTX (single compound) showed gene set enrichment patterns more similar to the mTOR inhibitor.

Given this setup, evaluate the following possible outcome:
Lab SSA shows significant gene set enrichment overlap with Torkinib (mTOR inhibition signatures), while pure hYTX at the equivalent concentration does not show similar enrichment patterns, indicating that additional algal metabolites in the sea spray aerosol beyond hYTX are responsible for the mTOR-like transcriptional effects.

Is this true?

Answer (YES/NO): NO